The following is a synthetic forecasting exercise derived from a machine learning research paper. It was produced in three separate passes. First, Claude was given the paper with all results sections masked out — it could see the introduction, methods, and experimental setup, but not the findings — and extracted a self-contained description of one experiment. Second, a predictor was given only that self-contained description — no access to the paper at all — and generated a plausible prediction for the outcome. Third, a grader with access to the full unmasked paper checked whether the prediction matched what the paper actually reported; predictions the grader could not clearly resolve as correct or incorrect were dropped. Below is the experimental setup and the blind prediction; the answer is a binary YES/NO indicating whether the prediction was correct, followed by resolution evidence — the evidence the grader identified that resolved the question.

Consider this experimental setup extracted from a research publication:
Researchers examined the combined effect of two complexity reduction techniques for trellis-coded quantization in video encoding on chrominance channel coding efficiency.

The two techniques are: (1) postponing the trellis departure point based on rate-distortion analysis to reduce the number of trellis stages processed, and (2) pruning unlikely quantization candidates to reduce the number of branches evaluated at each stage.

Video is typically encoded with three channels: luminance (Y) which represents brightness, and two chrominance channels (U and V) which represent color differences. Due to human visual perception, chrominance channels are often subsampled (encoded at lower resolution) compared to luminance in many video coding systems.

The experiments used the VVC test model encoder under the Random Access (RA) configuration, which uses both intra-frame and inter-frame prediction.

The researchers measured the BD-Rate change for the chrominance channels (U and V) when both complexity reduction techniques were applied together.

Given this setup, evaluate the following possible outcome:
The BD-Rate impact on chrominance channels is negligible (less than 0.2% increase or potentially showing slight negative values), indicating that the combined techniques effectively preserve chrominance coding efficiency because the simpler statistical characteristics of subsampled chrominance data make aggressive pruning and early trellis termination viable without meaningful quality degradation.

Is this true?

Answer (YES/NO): YES